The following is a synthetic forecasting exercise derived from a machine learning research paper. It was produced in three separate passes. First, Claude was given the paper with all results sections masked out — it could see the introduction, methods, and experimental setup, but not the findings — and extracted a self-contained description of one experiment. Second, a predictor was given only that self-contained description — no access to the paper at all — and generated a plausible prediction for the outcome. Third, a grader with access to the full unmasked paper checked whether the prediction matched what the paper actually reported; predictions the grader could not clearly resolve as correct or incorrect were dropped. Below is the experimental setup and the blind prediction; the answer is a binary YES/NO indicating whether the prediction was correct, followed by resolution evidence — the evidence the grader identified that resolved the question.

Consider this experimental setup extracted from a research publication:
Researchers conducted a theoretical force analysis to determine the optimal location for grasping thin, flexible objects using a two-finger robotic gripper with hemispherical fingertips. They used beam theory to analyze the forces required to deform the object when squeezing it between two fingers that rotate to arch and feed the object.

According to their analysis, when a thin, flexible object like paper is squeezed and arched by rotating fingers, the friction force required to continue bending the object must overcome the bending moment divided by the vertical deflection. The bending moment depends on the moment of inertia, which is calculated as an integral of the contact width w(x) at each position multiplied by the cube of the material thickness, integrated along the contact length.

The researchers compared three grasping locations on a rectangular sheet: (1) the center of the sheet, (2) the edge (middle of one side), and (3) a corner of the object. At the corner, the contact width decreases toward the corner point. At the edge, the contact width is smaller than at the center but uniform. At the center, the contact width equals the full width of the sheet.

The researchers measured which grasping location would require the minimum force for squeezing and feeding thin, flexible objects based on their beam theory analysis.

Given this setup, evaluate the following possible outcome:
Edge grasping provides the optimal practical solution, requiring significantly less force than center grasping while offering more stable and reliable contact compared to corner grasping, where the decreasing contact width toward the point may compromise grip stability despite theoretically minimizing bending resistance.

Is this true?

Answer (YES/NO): NO